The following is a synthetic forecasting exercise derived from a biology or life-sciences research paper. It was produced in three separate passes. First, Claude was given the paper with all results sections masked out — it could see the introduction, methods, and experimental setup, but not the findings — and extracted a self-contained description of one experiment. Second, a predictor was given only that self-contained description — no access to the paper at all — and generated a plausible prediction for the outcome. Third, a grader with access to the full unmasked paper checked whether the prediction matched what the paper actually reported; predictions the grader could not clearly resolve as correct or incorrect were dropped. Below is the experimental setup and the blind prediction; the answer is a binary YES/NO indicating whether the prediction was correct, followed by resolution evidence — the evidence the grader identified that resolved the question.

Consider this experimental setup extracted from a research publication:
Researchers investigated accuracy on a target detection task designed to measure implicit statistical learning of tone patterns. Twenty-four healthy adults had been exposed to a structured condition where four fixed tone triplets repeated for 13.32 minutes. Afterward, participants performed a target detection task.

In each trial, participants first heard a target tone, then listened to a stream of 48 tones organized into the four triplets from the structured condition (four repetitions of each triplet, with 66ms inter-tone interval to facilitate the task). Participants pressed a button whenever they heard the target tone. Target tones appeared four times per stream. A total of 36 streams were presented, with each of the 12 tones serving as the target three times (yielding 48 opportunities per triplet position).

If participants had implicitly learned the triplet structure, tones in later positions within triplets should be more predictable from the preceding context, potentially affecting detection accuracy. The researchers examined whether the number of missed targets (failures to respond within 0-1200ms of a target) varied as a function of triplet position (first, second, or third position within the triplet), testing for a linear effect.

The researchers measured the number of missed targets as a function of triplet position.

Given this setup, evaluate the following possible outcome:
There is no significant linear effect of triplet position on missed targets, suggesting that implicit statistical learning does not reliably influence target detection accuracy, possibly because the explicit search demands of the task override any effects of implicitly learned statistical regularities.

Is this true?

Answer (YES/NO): NO